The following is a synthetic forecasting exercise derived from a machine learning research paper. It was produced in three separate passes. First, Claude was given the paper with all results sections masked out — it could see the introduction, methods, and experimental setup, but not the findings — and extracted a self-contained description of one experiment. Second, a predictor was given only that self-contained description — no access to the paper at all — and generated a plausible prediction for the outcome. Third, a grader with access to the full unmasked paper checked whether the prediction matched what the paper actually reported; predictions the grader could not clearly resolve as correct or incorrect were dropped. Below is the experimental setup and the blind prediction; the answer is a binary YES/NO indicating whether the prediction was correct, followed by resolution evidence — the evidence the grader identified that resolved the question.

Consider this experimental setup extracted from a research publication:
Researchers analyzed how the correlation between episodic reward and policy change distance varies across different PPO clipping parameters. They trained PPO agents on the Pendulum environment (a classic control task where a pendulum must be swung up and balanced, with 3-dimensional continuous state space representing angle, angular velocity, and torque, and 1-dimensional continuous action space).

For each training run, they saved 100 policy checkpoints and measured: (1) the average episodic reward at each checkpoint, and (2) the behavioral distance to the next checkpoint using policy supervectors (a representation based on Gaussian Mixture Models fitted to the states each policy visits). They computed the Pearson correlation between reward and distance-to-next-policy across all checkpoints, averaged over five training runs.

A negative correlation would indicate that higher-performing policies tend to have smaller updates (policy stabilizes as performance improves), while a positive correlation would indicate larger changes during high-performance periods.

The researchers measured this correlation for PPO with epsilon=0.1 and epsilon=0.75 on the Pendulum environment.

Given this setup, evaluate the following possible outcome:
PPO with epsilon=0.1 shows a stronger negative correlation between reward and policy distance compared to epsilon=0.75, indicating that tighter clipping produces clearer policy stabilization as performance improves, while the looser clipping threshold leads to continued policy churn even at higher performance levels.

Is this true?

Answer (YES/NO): YES